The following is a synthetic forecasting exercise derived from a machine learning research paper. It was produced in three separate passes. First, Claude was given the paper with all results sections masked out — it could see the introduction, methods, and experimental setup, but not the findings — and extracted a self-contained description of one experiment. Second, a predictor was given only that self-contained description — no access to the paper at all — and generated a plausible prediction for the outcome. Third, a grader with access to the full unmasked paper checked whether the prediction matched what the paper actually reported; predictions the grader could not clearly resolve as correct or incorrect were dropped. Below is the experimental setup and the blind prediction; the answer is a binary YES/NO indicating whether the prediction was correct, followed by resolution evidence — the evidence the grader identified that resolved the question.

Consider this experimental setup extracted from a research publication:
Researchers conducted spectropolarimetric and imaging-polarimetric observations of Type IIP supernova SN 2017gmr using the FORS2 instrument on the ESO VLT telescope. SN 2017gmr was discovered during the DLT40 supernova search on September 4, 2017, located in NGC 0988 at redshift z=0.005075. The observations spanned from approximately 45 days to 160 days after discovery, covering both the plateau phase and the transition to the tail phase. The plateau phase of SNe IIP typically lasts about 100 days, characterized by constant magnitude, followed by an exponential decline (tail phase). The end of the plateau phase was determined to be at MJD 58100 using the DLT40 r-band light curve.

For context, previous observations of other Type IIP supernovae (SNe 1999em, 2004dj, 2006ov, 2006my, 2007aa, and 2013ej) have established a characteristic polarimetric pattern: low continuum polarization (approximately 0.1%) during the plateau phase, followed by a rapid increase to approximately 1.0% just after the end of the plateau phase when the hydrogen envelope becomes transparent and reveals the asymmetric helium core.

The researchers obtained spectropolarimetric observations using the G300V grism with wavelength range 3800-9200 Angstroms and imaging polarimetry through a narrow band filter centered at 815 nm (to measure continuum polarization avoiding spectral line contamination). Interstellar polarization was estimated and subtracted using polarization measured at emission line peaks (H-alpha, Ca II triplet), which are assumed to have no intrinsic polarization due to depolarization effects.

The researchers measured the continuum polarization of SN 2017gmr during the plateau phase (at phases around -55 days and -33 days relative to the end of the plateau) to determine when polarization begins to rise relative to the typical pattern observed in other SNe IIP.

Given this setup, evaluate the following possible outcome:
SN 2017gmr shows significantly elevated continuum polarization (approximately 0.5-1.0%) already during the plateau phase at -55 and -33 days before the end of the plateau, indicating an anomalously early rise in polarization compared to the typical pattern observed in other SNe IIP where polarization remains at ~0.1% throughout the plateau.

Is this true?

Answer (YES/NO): NO